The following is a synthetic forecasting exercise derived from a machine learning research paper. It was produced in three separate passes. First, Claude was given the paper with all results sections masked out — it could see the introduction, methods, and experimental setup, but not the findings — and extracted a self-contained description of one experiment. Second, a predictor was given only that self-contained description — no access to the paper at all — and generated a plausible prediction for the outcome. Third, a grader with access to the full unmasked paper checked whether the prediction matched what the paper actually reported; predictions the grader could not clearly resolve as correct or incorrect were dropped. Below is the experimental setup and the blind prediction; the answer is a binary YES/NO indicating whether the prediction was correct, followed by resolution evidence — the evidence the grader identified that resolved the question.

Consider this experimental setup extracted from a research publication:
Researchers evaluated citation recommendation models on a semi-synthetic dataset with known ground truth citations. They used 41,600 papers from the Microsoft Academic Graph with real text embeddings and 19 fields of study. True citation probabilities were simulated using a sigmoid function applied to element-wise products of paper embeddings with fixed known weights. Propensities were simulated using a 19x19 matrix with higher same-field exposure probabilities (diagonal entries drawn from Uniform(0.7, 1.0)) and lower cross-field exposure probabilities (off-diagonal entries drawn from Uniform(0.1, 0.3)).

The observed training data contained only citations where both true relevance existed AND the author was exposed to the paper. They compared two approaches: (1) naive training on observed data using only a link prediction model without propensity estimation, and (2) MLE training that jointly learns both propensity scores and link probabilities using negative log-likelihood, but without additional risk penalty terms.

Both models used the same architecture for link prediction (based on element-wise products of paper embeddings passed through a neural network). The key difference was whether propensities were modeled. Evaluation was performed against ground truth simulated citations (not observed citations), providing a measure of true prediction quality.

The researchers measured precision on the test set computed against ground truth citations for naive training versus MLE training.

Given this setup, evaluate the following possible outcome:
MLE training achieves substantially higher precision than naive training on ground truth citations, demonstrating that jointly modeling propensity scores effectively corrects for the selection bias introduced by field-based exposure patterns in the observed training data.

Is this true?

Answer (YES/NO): YES